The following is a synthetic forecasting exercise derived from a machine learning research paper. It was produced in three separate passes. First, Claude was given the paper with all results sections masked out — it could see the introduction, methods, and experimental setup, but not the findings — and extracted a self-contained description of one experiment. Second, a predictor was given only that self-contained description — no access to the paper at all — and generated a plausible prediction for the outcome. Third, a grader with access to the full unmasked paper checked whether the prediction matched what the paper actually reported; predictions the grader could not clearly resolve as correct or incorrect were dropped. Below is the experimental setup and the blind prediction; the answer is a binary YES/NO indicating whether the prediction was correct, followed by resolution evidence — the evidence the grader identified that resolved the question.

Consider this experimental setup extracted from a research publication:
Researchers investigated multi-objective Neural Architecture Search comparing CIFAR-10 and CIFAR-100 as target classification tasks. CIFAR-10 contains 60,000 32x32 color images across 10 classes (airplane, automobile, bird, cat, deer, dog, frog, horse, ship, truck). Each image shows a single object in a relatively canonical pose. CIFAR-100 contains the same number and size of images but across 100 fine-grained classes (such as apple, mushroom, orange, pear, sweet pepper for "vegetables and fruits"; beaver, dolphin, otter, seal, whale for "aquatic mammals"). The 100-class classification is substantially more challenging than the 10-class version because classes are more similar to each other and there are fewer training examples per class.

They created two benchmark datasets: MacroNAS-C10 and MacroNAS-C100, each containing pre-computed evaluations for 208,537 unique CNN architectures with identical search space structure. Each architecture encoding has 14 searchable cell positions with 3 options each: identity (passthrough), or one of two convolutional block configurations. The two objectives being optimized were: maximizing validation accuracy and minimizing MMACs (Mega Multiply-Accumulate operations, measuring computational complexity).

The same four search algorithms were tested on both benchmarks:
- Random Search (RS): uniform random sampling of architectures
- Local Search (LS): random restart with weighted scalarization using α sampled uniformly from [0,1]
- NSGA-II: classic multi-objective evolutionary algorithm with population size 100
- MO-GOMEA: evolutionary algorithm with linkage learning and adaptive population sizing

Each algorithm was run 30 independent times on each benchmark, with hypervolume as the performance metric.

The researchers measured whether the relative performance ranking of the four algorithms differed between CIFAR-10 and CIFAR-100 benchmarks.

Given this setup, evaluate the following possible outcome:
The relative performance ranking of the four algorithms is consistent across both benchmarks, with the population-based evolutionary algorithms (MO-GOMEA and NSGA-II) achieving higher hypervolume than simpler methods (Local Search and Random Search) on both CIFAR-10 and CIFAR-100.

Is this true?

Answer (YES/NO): NO